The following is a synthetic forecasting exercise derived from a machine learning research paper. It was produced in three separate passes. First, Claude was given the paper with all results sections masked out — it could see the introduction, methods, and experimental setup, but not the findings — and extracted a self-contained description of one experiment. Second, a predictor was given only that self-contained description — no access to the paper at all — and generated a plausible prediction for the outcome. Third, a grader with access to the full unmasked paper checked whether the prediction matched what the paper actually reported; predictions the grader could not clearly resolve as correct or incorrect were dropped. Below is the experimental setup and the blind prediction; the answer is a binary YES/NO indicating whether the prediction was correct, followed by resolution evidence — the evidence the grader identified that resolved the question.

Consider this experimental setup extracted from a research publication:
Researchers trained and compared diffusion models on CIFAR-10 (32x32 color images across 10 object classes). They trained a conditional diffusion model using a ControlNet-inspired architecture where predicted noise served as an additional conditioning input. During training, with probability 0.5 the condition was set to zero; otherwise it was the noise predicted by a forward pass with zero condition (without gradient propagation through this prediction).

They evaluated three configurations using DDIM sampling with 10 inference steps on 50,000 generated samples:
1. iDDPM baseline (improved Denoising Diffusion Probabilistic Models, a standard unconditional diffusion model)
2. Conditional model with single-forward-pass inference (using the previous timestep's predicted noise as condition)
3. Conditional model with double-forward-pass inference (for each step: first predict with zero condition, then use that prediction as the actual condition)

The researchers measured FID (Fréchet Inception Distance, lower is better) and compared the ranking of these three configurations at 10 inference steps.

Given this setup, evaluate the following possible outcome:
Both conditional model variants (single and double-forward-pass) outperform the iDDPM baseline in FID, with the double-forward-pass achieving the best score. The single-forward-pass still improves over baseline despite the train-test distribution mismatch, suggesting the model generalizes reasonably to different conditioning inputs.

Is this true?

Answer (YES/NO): NO